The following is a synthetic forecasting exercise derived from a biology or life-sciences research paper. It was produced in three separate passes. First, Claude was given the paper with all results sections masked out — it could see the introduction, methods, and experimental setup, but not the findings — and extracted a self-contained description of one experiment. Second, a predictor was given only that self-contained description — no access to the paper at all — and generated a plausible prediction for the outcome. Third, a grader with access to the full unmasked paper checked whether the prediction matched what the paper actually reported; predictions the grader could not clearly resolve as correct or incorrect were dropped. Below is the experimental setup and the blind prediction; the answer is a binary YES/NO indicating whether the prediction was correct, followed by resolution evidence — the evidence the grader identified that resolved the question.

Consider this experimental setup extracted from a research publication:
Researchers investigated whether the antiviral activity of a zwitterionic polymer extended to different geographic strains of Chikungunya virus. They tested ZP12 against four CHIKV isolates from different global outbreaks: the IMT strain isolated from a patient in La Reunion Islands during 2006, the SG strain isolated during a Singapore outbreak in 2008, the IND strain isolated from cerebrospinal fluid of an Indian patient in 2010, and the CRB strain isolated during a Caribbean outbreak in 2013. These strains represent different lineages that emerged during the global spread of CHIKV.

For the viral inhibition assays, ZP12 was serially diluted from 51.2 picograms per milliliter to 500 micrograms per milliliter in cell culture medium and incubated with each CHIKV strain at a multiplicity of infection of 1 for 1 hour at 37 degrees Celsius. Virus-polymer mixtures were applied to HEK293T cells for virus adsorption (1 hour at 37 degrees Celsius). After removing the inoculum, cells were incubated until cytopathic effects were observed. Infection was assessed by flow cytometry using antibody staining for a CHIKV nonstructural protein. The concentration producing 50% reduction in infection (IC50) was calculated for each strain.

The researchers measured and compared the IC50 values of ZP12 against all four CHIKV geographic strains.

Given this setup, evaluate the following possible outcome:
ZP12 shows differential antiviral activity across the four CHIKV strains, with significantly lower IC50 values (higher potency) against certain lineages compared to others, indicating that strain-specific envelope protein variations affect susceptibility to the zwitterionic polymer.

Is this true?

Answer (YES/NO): NO